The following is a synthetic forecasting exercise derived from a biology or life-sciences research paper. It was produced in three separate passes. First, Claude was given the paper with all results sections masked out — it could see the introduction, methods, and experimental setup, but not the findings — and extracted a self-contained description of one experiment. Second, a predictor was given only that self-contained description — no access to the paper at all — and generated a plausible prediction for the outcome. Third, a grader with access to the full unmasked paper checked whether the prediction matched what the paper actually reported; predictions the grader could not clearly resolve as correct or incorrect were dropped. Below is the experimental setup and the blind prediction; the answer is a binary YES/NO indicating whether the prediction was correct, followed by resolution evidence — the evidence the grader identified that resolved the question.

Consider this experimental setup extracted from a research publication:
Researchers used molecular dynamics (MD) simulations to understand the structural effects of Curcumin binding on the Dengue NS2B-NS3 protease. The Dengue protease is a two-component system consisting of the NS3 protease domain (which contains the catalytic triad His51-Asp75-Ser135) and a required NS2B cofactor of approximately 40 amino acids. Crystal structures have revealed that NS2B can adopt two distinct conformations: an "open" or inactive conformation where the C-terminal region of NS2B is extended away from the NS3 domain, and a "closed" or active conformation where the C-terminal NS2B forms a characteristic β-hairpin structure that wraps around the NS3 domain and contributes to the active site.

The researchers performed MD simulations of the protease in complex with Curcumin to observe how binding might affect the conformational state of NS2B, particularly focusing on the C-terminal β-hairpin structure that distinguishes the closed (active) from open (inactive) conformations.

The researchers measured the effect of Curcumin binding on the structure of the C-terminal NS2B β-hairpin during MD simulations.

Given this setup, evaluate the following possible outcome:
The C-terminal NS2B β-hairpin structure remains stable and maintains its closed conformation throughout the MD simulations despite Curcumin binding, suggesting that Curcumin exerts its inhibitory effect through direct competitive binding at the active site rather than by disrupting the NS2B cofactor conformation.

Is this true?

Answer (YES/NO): NO